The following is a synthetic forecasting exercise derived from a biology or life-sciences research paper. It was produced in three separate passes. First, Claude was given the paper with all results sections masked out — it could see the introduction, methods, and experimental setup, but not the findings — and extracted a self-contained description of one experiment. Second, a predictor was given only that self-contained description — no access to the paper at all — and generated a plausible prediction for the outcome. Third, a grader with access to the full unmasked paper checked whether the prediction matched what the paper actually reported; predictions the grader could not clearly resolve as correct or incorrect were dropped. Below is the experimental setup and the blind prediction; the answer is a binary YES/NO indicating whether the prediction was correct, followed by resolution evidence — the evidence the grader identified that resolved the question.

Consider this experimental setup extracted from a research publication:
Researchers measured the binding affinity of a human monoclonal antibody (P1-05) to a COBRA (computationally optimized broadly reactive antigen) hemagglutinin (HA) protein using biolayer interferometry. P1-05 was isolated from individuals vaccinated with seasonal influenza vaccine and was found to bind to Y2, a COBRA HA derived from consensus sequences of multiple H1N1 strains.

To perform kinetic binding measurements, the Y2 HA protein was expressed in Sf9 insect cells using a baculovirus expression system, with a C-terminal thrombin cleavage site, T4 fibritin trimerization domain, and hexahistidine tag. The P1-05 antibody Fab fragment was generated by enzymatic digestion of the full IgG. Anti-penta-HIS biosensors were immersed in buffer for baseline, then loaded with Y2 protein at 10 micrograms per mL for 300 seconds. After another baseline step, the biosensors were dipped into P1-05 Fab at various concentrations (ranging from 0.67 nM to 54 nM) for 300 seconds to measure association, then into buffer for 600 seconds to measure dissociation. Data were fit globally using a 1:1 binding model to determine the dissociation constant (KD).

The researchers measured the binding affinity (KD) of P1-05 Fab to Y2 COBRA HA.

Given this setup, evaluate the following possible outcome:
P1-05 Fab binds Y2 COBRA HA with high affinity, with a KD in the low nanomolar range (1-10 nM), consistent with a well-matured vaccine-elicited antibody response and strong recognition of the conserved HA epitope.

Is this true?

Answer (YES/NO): NO